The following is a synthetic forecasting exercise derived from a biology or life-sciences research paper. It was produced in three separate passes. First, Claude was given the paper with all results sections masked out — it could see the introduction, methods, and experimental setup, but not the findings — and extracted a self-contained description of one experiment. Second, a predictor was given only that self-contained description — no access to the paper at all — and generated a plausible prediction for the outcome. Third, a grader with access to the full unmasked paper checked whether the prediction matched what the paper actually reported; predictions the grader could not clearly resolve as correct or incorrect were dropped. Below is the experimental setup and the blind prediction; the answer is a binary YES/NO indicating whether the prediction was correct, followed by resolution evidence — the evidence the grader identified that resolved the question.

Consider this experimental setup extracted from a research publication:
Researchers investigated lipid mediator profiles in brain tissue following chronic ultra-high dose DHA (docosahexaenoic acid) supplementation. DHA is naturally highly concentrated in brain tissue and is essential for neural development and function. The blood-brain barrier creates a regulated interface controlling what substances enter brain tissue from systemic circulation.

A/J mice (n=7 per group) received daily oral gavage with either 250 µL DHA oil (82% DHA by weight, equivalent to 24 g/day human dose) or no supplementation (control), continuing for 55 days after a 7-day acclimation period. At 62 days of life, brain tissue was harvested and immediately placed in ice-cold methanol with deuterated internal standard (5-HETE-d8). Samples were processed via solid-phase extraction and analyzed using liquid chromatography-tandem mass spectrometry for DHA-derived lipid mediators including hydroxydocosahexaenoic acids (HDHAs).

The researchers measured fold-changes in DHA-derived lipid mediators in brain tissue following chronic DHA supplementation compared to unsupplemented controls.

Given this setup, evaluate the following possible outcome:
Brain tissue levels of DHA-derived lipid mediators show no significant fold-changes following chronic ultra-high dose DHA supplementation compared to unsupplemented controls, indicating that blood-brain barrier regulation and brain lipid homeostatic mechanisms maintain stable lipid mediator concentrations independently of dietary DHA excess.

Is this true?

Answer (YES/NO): NO